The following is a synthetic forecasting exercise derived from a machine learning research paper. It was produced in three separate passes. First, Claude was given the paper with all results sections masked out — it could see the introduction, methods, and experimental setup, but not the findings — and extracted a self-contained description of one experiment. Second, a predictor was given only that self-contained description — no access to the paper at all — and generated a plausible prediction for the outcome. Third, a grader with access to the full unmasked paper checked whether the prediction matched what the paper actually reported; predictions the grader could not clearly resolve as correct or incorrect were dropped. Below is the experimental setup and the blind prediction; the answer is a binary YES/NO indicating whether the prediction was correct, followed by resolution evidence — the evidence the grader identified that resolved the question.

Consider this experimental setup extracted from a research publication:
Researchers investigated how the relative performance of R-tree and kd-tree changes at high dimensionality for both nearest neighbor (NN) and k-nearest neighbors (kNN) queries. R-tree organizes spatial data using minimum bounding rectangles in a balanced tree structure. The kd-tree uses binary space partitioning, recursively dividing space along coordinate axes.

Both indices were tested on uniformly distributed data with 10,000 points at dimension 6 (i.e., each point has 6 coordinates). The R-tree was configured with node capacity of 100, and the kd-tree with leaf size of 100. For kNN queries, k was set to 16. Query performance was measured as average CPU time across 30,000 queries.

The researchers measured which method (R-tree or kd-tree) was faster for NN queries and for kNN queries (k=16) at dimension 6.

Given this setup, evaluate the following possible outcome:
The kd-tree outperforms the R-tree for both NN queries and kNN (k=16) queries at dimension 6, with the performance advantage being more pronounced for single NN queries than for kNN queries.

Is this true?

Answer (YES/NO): NO